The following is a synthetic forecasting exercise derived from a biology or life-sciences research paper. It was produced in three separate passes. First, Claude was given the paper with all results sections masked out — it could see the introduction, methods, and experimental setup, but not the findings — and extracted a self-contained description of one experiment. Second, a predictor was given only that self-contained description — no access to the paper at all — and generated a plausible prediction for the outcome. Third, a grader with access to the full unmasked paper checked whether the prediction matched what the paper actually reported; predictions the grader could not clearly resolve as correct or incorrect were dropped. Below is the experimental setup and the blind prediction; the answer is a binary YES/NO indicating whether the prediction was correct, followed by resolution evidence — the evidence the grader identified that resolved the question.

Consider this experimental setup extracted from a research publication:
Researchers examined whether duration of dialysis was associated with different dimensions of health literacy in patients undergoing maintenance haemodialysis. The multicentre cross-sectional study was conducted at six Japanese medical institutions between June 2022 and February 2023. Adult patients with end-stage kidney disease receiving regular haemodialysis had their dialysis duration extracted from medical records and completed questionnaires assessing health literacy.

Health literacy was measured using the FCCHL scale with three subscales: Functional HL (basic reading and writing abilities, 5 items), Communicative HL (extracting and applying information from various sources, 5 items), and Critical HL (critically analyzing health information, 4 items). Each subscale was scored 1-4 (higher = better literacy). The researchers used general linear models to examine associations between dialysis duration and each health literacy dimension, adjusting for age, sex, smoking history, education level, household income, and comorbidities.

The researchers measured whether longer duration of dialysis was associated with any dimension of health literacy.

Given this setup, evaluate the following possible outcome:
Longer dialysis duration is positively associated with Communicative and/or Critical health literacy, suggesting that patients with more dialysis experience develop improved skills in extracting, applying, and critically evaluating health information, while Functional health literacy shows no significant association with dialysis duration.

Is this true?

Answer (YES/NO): NO